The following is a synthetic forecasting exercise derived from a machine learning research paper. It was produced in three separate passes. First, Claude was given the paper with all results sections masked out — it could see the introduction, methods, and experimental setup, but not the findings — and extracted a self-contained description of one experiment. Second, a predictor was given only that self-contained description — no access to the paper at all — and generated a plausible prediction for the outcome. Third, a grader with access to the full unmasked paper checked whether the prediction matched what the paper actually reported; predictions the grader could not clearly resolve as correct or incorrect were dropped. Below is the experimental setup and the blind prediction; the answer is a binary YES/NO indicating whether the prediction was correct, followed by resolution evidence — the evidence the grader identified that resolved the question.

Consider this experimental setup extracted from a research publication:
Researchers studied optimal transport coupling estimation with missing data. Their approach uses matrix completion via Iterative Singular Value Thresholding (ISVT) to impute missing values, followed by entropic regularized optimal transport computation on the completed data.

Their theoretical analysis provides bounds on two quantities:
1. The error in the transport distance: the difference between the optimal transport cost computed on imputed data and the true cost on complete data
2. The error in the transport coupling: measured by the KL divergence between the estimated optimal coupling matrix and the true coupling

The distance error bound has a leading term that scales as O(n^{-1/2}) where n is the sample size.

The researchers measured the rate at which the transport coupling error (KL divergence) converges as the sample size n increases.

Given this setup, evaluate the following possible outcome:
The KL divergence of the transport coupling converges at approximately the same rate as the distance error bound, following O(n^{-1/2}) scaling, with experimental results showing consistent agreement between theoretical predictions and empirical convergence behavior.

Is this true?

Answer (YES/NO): NO